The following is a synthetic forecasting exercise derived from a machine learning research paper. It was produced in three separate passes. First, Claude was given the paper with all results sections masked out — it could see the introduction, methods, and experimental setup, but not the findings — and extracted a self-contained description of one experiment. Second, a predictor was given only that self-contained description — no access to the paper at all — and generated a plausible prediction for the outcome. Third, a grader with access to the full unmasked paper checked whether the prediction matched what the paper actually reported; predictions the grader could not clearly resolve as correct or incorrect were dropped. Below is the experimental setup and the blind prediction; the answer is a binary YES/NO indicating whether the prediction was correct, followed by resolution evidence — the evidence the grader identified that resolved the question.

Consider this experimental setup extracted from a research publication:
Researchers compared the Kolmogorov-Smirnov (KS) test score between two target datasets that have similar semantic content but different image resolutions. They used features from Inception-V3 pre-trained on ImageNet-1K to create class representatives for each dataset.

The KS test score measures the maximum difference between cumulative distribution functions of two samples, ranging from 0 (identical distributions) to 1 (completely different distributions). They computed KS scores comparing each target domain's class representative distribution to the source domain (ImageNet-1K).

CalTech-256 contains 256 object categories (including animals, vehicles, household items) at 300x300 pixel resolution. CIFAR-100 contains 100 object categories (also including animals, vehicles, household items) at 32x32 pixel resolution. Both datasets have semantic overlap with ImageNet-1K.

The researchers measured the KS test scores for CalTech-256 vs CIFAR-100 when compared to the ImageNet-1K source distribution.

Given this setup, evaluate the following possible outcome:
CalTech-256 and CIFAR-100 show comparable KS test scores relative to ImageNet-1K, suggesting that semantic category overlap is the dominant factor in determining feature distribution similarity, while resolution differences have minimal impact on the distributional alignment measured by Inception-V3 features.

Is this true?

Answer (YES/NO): NO